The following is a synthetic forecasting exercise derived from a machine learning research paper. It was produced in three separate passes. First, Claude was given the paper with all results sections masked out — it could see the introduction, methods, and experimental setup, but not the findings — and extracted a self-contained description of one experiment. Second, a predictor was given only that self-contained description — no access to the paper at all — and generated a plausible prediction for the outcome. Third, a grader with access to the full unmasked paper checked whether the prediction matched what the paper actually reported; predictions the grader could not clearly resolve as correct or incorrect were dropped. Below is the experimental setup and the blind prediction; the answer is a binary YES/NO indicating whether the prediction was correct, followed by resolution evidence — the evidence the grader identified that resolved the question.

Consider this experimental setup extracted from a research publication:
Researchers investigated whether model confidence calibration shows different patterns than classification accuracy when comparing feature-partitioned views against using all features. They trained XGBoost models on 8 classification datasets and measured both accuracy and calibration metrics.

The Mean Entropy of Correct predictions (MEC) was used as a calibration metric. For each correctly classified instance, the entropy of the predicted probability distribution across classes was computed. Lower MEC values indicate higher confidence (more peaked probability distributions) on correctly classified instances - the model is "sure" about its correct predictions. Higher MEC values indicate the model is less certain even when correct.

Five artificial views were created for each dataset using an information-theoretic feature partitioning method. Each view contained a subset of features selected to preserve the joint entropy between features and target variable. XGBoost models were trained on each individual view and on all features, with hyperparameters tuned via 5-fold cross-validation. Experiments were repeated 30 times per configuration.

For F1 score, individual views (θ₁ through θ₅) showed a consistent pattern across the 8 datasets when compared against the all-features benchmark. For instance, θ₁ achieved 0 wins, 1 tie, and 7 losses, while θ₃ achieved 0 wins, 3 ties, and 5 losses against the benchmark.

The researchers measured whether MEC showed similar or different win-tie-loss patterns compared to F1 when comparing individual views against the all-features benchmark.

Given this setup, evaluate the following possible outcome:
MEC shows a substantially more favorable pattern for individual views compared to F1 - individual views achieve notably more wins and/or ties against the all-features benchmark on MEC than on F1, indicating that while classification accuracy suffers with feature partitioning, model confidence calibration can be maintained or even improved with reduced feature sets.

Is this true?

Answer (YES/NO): YES